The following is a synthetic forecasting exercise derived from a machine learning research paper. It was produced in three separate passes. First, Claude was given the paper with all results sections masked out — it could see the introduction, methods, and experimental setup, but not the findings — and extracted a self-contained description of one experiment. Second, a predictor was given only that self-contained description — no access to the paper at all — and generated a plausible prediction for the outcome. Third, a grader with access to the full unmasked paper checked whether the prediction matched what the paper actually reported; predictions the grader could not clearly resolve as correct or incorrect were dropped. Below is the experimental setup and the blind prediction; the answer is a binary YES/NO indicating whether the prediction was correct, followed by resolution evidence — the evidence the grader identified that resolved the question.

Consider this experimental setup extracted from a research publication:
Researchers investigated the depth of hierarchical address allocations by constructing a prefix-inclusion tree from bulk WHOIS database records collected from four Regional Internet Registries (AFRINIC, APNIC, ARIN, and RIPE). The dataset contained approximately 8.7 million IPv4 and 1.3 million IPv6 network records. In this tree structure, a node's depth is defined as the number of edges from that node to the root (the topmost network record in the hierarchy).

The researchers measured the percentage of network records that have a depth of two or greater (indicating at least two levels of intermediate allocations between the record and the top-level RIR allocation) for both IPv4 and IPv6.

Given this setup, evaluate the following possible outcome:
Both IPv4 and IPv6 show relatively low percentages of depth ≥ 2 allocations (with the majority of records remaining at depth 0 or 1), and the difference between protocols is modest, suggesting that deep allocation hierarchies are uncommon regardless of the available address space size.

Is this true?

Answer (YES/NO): NO